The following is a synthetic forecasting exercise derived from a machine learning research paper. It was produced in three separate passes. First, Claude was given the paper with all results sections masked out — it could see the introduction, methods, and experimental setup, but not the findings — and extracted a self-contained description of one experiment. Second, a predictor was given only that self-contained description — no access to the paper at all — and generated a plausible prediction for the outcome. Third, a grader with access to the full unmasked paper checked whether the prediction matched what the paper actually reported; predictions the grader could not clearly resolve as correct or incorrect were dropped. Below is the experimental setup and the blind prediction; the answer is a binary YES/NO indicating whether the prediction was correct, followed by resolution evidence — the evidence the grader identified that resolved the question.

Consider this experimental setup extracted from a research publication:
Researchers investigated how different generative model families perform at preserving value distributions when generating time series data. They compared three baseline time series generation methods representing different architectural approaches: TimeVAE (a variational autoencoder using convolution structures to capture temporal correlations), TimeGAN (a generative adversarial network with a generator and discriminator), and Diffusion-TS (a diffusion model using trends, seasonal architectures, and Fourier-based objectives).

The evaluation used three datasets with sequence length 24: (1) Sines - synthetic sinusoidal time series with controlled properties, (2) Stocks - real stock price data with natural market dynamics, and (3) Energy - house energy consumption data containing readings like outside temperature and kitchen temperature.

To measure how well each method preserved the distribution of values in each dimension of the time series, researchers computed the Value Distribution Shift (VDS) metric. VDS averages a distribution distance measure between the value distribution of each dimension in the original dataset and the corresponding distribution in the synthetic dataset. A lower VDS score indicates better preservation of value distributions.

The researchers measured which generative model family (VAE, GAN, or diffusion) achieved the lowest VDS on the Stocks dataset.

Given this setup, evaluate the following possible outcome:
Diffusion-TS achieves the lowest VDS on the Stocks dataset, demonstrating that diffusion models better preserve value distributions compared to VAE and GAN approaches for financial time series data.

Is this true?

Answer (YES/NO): NO